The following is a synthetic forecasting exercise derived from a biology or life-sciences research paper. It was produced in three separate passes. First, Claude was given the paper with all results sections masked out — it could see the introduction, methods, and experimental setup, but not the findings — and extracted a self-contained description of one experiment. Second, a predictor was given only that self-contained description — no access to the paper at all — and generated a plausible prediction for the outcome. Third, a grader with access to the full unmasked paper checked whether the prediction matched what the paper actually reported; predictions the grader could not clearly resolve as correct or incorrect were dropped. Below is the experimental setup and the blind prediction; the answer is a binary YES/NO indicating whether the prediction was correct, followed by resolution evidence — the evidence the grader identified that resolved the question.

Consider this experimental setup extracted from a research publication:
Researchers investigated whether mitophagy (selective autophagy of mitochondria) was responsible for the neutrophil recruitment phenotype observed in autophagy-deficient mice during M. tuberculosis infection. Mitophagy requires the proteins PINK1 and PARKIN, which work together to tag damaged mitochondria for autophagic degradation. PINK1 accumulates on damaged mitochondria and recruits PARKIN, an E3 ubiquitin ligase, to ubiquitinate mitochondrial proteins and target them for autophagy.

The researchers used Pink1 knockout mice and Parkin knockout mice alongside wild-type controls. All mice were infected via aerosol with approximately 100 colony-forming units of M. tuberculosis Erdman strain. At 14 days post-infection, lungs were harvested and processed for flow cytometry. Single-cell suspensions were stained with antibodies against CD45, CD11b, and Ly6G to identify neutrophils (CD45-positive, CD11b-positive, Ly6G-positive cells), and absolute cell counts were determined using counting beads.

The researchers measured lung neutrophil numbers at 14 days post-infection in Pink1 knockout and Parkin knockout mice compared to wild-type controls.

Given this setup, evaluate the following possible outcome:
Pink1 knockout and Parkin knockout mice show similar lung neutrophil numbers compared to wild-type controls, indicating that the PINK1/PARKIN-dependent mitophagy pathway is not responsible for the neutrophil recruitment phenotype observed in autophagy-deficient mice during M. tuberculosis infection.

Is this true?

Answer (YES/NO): YES